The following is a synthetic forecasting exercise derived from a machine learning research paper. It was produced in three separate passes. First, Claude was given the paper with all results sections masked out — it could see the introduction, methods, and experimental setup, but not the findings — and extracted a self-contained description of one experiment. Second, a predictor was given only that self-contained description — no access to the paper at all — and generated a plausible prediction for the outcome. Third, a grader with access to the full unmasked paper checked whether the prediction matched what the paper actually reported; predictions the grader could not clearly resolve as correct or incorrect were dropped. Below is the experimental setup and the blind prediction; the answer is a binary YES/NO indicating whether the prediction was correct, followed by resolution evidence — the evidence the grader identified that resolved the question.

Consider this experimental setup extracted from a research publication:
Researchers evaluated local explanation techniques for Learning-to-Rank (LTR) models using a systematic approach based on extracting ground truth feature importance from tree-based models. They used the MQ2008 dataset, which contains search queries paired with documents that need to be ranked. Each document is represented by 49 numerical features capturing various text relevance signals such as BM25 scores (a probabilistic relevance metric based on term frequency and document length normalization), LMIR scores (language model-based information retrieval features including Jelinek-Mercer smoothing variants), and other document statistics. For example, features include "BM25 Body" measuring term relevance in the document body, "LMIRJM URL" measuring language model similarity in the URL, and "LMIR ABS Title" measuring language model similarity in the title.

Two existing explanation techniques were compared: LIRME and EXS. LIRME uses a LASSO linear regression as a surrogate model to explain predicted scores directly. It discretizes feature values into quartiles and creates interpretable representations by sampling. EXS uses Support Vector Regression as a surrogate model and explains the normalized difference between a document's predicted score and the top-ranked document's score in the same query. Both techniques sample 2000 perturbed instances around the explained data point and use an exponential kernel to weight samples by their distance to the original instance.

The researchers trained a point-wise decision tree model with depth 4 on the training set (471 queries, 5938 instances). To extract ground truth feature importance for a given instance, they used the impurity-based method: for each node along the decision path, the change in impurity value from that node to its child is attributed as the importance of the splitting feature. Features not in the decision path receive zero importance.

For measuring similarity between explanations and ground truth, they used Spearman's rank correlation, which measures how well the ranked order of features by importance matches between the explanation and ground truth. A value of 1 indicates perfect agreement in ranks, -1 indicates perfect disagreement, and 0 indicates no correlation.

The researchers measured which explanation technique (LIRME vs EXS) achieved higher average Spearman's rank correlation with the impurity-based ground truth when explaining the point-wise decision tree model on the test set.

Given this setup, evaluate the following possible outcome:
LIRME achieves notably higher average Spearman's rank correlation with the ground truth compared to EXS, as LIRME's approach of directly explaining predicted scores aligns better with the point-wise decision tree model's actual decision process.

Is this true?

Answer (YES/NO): NO